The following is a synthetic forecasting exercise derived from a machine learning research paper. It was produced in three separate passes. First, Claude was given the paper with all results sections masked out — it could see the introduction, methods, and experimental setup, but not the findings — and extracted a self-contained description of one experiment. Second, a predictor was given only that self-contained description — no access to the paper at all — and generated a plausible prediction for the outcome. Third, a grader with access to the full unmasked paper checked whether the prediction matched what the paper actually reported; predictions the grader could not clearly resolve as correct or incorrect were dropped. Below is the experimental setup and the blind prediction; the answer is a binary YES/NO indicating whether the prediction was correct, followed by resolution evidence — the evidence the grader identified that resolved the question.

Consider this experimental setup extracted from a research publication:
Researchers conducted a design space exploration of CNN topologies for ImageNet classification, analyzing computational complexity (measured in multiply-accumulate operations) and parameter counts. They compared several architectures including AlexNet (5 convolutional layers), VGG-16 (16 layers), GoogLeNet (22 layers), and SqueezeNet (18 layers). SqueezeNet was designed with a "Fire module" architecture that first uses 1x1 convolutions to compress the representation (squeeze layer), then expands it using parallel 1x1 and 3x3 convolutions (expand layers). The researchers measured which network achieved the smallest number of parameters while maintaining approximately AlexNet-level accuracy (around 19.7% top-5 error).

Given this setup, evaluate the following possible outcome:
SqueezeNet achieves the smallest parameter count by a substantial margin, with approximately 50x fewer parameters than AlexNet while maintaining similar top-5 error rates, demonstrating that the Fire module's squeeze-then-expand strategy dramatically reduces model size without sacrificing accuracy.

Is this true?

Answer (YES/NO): YES